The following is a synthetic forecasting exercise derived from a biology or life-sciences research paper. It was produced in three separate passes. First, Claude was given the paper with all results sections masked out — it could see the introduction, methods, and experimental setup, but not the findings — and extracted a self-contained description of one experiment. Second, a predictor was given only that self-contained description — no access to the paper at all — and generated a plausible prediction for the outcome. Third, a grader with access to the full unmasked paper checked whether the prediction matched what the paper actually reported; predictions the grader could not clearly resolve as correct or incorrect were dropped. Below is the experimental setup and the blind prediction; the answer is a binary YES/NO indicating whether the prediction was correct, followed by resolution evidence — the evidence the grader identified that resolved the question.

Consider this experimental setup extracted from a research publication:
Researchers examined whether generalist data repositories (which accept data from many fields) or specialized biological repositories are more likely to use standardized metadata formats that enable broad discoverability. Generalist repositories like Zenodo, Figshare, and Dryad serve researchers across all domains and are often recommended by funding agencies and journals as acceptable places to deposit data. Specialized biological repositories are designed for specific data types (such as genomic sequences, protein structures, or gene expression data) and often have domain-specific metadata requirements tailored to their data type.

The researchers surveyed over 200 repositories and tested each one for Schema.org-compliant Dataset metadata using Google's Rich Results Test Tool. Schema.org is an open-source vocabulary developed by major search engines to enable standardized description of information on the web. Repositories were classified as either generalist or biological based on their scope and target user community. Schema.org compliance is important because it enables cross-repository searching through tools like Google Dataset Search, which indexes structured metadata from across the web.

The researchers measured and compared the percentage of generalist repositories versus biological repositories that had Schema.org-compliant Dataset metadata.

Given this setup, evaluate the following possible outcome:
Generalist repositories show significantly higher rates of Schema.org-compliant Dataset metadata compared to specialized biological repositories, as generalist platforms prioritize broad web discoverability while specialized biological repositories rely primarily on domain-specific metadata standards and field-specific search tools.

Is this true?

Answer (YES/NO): YES